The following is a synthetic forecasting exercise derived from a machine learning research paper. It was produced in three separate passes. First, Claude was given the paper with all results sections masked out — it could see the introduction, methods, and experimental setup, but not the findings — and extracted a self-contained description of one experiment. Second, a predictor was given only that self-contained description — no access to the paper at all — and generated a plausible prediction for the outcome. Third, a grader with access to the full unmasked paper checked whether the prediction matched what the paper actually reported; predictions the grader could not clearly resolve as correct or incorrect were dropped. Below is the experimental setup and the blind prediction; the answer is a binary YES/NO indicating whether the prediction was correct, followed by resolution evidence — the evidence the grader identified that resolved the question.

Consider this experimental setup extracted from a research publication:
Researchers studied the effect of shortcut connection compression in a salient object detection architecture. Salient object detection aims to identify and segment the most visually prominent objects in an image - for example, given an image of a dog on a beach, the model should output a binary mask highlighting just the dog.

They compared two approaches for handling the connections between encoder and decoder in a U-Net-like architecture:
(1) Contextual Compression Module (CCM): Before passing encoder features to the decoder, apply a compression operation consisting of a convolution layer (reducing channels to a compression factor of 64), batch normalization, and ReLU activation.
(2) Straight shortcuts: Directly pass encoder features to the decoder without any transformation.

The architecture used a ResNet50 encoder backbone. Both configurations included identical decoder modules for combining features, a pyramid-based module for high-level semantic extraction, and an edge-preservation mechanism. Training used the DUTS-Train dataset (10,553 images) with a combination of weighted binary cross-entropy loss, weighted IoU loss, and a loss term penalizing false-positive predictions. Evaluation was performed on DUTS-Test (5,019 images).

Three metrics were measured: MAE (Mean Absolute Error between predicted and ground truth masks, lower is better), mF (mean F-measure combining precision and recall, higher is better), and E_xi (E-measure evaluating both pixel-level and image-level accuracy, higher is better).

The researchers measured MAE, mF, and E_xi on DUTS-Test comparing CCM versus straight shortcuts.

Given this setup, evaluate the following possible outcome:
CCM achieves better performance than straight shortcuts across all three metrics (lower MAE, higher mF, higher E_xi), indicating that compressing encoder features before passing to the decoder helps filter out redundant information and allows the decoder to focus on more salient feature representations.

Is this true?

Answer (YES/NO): NO